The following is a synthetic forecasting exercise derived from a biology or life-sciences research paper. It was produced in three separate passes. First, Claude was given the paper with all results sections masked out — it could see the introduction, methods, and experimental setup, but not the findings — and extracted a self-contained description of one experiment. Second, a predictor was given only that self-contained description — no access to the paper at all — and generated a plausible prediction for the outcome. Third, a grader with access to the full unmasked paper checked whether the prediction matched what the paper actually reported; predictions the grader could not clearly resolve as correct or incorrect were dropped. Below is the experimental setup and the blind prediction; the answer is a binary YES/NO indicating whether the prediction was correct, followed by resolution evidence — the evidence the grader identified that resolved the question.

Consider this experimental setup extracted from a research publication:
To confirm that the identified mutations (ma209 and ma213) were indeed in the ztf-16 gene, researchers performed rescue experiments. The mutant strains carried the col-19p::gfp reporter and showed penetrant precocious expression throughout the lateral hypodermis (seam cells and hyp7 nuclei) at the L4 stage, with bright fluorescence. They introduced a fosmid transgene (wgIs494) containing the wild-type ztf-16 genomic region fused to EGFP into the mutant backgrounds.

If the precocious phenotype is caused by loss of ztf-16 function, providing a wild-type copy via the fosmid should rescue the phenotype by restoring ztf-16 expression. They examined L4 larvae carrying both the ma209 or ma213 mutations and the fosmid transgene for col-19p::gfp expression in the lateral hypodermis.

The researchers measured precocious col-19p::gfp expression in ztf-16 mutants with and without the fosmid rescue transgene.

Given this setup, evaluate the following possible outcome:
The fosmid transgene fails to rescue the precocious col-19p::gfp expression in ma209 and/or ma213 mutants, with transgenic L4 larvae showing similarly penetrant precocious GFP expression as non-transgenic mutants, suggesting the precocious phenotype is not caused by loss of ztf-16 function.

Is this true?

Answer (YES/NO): NO